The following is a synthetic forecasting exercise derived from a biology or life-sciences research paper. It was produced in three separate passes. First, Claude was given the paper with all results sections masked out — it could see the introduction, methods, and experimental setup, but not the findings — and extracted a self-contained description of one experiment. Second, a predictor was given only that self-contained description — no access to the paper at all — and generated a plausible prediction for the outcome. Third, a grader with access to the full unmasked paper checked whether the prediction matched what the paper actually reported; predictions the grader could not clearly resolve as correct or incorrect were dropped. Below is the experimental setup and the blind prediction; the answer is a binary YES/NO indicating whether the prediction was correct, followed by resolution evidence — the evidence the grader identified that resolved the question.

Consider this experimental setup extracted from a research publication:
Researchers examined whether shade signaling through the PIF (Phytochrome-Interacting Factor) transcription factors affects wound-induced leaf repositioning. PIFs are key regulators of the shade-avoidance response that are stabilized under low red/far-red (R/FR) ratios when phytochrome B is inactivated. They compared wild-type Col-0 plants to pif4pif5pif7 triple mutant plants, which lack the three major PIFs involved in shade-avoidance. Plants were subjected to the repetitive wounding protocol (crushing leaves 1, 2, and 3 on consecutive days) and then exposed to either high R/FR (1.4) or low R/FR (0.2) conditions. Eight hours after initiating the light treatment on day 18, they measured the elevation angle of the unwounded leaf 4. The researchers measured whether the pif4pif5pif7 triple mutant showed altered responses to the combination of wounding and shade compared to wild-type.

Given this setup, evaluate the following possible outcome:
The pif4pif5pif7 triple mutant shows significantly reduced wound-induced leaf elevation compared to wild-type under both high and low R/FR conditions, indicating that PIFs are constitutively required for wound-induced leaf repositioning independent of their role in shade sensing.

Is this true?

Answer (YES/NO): NO